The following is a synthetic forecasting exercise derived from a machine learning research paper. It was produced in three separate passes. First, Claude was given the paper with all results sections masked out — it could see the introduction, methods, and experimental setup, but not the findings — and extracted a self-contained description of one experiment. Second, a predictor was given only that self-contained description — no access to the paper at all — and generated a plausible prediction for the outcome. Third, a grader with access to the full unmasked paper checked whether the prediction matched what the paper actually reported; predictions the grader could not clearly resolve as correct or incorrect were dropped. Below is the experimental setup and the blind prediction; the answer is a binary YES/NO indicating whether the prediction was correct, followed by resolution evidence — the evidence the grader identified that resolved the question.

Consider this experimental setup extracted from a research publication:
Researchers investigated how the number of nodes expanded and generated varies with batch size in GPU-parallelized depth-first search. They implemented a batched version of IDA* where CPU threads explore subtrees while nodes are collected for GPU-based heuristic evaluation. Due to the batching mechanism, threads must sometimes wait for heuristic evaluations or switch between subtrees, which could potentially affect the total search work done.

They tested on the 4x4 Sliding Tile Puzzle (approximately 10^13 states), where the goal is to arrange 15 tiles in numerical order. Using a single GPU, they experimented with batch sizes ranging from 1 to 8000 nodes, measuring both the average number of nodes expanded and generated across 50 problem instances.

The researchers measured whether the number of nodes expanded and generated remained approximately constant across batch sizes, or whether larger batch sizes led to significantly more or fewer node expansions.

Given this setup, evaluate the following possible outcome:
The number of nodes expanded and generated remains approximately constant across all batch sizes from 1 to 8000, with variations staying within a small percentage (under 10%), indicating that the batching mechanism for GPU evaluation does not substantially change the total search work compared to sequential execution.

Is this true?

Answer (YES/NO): NO